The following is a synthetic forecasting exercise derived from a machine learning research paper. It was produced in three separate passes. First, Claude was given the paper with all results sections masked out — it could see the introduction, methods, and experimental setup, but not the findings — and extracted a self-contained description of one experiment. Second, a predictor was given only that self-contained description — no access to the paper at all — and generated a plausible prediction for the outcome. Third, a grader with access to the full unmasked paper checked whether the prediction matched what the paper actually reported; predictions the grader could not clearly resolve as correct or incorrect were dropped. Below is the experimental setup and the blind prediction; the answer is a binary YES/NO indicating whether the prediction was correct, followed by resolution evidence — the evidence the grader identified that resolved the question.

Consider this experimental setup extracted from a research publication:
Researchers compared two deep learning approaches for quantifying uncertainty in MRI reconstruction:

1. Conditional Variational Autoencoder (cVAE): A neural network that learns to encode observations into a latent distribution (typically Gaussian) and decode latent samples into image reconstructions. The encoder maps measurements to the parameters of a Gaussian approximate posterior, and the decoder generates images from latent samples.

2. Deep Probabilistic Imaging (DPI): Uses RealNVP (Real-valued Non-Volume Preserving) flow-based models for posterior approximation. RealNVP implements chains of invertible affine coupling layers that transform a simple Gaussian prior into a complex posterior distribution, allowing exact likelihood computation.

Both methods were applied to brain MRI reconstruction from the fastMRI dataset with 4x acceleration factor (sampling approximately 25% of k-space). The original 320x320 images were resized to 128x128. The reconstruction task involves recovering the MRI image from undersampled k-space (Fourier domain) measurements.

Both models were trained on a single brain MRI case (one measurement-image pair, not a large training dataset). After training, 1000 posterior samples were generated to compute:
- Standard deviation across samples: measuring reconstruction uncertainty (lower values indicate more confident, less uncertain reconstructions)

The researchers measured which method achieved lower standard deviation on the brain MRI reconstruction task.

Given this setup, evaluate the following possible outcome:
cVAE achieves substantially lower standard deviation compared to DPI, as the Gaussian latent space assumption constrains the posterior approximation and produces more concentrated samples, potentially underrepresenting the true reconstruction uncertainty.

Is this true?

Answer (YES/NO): NO